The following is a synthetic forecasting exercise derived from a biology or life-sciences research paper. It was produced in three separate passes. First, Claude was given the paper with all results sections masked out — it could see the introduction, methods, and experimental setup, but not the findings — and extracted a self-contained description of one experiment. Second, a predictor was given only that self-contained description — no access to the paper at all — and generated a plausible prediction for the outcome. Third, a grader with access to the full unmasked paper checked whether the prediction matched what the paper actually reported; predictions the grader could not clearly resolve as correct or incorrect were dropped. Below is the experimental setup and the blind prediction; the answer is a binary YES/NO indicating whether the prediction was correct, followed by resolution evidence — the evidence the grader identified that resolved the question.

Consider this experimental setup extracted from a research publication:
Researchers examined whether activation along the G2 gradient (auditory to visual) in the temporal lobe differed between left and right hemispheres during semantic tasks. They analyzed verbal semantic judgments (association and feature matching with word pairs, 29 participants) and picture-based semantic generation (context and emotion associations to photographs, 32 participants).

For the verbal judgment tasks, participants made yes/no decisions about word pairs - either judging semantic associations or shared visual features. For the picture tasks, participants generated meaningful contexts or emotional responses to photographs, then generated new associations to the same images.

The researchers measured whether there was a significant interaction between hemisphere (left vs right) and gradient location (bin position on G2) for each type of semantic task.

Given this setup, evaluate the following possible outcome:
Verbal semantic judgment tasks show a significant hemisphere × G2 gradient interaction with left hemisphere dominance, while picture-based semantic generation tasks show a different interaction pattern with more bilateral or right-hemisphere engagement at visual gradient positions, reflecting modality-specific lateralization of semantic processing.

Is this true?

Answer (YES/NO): YES